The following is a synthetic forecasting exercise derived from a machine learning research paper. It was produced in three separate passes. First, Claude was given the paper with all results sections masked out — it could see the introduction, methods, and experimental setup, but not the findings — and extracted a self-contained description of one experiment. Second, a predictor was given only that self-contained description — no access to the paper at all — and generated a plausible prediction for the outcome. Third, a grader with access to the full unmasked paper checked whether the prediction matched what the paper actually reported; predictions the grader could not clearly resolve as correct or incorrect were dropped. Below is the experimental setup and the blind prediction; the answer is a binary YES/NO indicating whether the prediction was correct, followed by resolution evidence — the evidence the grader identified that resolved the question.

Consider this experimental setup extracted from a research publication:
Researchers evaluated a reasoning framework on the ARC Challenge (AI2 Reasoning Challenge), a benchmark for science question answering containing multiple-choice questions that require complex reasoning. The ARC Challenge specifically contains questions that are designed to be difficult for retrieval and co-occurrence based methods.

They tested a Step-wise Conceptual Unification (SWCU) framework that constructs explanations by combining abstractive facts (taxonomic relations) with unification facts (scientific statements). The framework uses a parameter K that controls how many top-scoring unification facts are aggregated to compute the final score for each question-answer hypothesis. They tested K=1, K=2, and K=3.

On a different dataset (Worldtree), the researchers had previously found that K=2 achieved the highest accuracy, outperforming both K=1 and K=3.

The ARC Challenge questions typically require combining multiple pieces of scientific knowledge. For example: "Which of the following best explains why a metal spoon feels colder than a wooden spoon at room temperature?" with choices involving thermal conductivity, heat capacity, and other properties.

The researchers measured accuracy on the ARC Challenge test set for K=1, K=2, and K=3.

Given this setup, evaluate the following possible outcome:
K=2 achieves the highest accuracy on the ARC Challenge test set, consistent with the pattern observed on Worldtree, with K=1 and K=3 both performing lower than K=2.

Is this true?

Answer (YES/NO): NO